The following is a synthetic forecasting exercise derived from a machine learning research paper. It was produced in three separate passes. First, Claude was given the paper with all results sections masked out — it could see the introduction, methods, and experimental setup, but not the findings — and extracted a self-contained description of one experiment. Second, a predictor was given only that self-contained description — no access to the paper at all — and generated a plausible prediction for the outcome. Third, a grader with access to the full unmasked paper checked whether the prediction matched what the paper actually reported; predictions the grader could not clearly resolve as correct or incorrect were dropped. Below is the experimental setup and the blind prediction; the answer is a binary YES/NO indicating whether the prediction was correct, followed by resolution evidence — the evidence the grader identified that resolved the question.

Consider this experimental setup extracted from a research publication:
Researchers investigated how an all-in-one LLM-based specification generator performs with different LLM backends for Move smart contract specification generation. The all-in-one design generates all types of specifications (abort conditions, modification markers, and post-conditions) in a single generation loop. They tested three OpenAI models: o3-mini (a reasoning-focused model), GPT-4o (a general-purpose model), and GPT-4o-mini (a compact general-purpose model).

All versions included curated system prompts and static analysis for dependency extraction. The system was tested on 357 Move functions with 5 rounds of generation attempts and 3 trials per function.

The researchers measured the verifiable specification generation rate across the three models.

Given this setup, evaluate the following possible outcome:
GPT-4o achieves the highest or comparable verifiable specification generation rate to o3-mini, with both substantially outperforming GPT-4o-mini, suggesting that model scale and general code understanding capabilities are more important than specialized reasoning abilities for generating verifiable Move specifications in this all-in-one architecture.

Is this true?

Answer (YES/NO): NO